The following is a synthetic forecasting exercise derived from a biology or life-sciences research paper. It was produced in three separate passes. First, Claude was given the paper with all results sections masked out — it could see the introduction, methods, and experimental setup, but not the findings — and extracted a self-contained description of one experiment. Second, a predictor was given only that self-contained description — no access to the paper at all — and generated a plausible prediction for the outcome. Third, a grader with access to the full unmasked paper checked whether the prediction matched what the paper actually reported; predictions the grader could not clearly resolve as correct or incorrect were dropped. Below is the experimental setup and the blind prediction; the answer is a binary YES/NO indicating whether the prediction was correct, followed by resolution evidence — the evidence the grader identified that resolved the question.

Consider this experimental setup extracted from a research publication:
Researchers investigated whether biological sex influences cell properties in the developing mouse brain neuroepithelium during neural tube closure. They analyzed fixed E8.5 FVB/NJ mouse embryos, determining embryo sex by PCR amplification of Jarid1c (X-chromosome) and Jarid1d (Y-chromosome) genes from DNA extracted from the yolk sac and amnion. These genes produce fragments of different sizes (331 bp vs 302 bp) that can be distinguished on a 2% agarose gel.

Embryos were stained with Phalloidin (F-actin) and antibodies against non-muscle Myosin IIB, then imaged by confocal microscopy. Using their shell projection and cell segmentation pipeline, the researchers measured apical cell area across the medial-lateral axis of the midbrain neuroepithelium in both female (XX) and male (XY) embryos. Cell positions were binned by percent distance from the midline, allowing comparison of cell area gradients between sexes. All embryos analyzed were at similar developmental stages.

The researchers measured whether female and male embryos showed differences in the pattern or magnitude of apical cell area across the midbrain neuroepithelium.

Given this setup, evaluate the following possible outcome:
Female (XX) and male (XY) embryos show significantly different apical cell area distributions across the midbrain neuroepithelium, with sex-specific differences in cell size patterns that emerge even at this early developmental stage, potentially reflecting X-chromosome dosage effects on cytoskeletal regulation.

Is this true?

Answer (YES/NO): NO